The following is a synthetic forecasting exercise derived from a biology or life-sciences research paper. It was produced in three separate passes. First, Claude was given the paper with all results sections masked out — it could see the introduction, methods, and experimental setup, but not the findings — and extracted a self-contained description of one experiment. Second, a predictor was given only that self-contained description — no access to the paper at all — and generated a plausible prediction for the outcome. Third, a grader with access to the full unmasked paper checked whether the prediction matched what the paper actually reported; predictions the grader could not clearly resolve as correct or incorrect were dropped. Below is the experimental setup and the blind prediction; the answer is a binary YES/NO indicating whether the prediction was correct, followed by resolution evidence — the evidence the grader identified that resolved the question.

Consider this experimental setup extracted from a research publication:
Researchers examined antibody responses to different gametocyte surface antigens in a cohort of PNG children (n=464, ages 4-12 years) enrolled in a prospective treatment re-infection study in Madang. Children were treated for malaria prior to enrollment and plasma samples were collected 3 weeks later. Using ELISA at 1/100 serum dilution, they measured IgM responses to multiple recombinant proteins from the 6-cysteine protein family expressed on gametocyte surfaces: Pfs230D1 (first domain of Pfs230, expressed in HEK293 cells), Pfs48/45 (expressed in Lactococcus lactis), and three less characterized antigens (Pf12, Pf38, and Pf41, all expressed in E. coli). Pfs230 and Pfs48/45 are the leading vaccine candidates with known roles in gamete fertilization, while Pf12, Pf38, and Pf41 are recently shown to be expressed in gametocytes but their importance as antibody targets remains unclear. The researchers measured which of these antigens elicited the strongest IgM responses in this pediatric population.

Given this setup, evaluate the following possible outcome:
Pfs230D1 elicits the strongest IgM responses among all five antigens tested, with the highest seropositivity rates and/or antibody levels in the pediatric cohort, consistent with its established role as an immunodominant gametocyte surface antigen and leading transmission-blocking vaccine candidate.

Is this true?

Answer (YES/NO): NO